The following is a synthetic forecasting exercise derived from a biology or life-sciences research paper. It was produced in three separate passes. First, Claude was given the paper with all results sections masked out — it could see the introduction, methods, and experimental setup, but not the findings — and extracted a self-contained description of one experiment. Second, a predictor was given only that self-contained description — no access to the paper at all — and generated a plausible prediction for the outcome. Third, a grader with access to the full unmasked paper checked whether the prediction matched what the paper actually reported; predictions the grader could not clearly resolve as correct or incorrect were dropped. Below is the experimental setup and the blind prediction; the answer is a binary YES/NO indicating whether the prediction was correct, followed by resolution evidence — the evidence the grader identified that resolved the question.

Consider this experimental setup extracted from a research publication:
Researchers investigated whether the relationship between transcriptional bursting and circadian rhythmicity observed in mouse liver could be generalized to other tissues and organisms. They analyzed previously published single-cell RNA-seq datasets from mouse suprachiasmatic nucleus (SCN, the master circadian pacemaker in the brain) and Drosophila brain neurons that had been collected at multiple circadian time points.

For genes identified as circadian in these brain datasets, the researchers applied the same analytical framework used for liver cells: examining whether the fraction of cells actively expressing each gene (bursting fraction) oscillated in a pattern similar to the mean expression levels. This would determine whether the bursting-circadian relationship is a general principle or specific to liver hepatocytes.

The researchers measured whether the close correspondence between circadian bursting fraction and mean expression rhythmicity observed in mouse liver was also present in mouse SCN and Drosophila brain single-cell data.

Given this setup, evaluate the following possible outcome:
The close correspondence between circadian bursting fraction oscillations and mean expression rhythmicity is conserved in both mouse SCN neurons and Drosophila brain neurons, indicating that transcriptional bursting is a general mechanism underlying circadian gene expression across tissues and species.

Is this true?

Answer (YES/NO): YES